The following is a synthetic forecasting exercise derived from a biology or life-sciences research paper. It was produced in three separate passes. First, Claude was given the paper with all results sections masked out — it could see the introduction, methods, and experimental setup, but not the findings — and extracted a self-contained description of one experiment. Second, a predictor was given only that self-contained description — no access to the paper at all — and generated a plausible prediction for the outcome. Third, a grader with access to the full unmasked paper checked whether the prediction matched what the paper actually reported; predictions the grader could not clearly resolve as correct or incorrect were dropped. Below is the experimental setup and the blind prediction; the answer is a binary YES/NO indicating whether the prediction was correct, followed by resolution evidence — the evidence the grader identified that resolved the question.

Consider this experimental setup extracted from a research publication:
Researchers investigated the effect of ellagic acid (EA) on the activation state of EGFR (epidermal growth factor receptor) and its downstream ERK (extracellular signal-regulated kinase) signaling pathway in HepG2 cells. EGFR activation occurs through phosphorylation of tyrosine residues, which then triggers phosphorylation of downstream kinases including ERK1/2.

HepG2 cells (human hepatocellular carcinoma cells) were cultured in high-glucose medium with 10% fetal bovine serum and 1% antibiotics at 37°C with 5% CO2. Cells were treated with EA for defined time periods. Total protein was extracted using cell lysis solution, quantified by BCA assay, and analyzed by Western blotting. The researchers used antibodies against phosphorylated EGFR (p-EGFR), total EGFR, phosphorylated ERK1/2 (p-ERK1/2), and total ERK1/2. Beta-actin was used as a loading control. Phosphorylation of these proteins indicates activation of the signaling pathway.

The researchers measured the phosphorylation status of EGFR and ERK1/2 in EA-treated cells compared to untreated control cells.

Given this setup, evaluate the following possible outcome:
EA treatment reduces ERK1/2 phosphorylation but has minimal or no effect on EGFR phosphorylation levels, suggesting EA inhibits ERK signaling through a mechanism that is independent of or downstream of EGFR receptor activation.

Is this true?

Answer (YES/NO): NO